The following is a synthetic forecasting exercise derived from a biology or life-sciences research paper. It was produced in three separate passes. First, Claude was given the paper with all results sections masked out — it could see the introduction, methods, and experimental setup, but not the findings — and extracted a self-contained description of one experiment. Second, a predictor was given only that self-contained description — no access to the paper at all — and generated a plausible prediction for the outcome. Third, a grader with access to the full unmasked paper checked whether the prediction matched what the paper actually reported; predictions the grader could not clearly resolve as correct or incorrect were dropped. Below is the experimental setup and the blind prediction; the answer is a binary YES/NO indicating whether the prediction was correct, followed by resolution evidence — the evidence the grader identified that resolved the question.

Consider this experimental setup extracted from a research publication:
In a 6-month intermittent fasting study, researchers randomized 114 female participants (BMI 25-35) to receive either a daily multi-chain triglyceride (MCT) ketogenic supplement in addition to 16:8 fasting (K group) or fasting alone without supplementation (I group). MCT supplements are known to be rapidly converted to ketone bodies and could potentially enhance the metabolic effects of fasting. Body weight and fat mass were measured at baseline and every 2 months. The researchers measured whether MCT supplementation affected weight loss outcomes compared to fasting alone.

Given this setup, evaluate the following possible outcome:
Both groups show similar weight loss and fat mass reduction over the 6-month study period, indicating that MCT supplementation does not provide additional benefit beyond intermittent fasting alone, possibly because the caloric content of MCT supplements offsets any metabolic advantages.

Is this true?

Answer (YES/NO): NO